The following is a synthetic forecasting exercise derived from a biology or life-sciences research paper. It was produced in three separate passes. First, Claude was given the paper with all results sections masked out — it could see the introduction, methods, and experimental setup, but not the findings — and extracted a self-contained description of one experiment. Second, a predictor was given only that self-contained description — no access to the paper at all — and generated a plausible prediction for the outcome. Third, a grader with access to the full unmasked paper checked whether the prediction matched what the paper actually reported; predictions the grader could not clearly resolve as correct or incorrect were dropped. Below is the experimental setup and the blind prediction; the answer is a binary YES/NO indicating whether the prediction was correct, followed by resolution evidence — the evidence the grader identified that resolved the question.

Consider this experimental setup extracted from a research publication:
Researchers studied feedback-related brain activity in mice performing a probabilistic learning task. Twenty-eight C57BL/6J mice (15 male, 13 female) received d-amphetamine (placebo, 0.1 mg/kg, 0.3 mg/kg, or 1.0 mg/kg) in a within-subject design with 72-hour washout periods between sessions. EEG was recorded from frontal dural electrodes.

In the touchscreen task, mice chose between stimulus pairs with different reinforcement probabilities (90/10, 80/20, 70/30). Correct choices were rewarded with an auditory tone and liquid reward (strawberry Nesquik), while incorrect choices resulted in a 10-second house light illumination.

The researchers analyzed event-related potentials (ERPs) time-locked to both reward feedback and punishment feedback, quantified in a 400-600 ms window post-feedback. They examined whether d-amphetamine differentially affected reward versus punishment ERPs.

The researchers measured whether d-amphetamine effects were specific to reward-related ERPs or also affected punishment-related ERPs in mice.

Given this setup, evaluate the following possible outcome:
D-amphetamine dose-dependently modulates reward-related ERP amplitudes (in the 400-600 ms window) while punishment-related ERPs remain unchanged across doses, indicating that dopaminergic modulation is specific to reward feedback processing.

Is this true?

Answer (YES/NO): YES